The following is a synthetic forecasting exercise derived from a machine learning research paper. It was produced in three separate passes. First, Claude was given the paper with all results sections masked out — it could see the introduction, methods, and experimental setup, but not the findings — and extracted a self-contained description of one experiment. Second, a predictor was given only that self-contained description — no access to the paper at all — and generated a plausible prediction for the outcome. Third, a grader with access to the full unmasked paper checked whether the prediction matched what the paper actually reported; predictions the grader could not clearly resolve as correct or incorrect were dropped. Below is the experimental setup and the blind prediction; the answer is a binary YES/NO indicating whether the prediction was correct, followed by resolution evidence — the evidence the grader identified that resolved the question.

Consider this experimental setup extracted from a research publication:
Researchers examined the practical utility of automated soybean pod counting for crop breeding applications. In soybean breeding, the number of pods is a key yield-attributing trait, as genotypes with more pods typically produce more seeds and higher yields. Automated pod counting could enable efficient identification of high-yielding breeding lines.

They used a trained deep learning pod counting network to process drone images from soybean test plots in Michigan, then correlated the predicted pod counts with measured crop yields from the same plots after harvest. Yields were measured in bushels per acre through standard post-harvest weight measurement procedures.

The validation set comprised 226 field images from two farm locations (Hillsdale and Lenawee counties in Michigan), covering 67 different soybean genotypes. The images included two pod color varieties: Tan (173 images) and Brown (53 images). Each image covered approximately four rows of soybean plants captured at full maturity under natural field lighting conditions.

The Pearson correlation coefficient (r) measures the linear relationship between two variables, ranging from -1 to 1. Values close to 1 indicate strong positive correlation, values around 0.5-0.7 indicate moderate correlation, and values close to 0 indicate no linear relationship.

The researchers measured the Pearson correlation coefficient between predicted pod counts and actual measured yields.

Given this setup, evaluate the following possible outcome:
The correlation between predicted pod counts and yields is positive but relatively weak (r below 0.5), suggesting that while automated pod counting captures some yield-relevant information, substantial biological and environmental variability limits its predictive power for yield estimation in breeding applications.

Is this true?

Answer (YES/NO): NO